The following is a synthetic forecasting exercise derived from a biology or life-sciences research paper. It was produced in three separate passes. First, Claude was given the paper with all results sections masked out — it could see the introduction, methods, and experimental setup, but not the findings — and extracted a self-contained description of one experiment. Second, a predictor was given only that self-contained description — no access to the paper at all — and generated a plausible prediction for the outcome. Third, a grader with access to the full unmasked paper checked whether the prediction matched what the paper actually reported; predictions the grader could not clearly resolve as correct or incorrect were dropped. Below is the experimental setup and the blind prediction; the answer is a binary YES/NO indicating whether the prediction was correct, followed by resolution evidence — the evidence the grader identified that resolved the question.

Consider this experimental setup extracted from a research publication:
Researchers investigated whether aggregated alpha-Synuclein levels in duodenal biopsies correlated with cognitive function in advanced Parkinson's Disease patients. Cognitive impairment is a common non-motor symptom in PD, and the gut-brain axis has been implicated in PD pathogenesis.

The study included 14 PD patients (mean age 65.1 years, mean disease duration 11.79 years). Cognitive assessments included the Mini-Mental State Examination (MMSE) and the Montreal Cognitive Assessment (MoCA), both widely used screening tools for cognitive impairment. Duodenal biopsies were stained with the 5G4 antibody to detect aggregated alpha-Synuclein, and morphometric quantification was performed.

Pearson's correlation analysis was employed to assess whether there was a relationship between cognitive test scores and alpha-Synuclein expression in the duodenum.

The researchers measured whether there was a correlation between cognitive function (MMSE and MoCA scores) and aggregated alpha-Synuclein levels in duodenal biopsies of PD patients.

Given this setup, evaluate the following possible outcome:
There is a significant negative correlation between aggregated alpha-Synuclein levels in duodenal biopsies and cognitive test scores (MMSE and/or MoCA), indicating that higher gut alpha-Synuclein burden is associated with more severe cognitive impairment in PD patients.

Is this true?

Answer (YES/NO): NO